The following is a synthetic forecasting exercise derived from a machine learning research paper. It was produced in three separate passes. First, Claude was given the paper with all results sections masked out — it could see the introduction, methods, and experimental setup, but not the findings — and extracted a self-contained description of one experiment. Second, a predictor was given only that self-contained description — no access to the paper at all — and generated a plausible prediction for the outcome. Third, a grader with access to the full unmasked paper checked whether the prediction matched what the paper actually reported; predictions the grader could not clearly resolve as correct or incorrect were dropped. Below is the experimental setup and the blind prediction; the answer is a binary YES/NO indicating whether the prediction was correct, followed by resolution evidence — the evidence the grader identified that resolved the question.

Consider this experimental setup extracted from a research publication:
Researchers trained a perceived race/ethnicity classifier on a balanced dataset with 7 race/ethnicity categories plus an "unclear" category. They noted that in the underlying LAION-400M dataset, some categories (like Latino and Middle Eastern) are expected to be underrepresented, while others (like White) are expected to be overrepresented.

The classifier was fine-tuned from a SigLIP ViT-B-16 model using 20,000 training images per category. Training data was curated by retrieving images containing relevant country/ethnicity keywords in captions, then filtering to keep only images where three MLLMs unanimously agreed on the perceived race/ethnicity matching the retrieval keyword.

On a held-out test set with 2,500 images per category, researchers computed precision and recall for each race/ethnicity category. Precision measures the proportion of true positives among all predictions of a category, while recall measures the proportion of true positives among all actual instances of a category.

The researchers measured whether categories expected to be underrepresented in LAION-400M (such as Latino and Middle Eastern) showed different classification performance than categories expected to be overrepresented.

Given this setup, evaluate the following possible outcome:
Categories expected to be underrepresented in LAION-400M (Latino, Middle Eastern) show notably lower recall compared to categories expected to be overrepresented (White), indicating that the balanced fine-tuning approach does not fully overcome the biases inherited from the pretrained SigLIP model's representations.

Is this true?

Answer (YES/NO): NO